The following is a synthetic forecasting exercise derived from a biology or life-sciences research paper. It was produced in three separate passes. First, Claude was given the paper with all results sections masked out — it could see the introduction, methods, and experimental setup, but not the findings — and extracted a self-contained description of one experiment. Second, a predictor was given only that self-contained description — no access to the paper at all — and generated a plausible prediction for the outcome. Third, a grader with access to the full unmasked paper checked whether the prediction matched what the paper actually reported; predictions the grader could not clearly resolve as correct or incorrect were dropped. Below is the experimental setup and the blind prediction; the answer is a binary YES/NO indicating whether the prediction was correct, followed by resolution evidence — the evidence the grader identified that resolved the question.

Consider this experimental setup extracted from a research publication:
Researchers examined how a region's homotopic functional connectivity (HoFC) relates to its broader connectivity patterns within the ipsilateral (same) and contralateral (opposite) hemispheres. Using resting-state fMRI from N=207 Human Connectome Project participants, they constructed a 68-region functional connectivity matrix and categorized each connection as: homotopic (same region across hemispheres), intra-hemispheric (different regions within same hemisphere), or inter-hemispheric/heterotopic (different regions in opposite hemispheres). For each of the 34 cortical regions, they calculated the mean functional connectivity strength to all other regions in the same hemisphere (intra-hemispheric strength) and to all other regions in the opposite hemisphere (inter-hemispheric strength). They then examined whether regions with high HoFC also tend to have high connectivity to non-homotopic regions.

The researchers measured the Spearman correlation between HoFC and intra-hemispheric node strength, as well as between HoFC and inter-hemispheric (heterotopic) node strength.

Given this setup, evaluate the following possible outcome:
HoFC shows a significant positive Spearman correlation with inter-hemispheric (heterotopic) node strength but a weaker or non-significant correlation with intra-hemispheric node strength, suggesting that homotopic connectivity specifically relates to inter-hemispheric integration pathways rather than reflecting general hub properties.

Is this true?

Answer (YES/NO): NO